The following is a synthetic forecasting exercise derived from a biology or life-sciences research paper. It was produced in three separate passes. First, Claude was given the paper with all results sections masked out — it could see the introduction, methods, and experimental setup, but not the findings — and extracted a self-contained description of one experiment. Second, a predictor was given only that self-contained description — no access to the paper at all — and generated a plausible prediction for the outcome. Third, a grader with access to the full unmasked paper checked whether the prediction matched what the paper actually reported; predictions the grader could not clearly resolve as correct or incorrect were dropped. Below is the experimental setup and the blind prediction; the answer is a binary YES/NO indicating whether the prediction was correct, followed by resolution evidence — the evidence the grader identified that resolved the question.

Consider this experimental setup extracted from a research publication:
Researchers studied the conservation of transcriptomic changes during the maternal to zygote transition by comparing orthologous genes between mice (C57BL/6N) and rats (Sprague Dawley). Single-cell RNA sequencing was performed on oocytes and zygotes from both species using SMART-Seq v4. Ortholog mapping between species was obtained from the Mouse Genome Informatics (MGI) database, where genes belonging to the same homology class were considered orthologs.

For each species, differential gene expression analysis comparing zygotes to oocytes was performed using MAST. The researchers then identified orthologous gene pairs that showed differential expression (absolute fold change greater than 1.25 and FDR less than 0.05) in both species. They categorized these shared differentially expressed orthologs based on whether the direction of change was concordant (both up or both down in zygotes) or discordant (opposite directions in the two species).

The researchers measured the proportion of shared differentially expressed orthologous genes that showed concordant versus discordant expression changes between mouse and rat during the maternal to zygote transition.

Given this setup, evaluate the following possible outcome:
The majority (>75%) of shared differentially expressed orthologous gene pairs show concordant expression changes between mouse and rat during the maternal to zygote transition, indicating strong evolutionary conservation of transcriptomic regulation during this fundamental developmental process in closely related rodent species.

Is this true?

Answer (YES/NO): NO